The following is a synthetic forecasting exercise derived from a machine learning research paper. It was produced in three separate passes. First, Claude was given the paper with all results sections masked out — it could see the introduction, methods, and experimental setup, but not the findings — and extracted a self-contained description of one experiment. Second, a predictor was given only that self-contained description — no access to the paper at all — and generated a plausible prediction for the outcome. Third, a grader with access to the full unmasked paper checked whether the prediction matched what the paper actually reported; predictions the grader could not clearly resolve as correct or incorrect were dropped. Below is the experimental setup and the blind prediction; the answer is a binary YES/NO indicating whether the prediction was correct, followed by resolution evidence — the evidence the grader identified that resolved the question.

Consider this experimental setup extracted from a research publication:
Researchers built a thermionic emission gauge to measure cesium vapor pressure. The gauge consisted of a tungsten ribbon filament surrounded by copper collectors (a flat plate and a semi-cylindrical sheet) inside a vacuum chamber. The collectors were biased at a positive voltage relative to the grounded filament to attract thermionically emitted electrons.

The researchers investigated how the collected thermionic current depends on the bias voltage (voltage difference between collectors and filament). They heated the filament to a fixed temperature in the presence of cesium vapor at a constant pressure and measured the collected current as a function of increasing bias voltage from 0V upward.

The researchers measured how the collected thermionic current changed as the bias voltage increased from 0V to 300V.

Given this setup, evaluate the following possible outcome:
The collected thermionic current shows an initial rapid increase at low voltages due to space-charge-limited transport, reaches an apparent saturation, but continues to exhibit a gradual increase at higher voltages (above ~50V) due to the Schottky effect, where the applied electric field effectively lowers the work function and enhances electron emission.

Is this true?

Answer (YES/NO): NO